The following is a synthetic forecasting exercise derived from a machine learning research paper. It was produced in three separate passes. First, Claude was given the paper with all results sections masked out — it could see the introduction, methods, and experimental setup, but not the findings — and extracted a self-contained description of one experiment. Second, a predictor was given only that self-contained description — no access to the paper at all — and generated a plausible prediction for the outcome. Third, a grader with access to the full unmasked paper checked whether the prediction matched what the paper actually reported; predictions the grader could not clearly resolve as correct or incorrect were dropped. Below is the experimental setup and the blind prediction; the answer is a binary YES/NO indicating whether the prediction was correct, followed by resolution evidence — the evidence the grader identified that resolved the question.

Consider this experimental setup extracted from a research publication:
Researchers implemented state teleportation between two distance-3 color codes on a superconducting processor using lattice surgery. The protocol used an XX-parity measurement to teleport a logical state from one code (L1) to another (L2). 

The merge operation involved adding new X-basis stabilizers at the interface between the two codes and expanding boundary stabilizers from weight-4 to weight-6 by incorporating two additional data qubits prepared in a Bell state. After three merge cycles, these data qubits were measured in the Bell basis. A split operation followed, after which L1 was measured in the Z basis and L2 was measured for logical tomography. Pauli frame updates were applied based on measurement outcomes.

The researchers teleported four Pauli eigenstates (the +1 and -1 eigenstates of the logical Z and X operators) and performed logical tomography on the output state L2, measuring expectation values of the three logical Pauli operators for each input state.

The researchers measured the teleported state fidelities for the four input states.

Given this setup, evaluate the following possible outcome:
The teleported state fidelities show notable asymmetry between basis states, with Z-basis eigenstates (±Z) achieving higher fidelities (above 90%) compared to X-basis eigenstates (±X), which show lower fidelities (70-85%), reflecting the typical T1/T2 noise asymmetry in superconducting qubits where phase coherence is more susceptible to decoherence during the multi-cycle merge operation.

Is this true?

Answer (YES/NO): NO